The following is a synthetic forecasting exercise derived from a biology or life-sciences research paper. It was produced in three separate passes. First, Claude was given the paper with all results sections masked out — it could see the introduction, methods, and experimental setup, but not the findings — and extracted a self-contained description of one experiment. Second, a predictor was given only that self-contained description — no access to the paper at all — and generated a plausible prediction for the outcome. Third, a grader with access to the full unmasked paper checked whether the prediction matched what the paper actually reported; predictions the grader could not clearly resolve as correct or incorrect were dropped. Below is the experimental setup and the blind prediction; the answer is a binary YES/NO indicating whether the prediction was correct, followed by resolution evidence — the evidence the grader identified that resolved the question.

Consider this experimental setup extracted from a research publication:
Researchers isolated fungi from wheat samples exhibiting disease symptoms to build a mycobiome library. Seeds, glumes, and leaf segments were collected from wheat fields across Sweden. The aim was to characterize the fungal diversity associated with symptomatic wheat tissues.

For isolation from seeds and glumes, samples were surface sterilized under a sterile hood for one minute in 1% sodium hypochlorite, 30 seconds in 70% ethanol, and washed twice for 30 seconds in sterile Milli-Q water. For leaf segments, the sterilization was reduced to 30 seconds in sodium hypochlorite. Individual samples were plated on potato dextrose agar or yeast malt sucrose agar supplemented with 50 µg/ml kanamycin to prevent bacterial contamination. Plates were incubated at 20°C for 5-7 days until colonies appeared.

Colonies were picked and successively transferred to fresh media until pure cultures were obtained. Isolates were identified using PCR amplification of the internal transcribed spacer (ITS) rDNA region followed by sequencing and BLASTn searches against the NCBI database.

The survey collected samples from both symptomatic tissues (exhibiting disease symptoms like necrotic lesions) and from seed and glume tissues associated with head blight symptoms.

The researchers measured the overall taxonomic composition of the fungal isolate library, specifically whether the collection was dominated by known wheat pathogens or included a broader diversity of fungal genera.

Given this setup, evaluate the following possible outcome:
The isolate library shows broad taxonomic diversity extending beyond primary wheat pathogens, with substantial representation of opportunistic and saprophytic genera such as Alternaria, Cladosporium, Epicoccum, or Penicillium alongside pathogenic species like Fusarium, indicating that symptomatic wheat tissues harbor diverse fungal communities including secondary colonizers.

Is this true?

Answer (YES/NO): YES